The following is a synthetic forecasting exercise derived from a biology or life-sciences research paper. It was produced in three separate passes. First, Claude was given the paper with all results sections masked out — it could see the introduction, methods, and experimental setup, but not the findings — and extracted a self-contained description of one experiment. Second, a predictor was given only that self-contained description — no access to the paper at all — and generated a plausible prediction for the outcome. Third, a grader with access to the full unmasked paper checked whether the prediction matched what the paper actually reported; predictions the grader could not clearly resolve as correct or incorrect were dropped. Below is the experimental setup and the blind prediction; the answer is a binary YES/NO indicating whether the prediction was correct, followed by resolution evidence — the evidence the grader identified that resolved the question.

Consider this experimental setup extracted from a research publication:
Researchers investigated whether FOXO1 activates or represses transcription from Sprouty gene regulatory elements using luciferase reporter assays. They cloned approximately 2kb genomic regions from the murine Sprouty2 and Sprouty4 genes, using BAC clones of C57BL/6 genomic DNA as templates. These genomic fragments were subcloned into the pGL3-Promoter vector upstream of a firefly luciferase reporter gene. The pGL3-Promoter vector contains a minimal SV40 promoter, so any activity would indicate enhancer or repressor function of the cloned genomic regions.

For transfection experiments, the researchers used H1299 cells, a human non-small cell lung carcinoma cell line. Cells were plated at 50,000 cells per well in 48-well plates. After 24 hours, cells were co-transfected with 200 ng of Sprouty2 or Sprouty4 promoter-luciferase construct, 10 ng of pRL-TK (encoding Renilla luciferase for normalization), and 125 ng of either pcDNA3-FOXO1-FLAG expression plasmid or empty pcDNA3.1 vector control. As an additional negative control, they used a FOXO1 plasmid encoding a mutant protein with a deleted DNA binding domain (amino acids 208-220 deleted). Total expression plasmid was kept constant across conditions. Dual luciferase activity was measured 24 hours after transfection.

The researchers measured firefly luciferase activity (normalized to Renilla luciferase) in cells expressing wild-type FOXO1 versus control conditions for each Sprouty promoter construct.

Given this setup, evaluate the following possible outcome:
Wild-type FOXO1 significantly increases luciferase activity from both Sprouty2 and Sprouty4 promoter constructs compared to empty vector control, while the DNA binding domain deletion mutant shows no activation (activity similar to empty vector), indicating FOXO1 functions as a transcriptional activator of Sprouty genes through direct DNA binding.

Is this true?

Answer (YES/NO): NO